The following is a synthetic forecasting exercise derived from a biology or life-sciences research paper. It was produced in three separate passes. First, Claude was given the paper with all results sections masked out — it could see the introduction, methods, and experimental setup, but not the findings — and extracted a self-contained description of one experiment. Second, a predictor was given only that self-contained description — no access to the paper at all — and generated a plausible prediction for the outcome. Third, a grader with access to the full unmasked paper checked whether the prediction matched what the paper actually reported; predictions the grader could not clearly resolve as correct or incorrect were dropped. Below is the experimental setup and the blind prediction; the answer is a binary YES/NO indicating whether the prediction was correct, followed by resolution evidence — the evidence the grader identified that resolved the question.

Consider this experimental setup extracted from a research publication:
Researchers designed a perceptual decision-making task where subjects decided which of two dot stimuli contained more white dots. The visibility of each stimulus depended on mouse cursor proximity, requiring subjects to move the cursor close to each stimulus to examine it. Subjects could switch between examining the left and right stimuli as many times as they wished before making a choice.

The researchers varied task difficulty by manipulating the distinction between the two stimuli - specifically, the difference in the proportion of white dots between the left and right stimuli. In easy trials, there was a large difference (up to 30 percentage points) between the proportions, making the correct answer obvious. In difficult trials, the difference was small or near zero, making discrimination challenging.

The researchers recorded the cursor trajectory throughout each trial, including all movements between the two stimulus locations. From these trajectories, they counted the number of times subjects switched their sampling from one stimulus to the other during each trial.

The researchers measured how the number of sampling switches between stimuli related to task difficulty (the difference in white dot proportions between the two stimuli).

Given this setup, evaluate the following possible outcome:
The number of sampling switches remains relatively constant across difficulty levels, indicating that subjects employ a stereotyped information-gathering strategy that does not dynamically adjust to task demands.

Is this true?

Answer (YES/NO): NO